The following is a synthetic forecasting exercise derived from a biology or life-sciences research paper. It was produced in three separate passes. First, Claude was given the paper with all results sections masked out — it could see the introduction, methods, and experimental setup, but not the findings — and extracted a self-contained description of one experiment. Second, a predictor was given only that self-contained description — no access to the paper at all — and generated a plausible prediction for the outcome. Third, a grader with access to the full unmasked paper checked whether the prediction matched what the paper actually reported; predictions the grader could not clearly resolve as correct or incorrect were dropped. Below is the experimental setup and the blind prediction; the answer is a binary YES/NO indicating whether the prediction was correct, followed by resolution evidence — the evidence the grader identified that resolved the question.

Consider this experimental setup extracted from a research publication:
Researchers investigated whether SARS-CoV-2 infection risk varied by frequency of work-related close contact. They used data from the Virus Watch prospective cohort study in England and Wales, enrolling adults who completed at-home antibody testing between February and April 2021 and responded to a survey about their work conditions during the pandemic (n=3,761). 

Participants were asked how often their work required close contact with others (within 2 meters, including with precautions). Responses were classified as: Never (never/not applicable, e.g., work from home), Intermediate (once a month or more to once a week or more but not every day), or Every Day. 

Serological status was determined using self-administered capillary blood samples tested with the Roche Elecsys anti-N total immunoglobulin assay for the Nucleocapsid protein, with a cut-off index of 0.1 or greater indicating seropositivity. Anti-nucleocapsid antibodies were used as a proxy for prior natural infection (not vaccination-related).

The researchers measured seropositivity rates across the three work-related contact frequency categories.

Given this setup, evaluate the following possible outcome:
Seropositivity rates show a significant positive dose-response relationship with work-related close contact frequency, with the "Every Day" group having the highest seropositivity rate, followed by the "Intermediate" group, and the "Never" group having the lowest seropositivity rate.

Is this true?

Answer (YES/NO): YES